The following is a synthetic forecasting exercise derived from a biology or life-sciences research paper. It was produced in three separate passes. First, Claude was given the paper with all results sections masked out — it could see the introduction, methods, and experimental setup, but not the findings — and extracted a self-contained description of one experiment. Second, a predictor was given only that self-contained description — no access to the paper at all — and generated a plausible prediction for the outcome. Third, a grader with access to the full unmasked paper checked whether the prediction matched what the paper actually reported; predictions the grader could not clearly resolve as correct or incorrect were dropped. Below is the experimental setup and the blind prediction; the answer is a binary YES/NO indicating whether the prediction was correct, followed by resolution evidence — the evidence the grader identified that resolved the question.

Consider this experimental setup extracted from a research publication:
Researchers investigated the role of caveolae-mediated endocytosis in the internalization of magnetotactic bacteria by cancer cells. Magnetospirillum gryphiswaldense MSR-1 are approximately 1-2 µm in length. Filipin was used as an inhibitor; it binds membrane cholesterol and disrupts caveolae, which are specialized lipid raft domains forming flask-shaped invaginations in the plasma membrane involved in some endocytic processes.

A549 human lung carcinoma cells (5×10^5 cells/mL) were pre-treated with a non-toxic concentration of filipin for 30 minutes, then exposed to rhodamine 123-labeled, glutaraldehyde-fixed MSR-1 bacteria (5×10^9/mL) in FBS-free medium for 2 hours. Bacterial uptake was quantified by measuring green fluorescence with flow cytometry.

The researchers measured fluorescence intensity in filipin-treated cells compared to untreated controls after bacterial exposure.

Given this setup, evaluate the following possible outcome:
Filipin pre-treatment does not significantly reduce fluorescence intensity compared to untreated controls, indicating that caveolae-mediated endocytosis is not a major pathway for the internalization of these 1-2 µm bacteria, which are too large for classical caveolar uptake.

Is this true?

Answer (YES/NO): NO